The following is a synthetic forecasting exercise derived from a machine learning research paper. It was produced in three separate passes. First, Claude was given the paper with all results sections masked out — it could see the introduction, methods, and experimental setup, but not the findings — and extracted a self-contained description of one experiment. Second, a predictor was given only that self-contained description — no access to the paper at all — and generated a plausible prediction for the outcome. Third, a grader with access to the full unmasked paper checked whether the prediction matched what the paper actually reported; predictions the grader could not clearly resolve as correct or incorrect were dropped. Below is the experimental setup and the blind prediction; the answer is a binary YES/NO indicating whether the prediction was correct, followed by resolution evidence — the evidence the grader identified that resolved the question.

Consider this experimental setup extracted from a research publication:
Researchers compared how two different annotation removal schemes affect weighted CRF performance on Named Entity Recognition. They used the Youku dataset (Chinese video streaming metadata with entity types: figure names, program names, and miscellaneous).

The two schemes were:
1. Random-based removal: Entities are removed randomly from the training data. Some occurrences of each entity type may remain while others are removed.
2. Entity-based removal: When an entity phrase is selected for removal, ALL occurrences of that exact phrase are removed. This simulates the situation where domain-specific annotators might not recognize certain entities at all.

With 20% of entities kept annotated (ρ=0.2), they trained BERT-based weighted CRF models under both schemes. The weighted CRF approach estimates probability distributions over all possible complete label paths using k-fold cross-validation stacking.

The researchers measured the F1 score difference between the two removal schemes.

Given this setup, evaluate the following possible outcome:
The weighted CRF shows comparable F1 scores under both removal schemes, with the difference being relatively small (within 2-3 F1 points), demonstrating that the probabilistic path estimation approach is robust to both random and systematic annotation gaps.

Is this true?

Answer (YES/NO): NO